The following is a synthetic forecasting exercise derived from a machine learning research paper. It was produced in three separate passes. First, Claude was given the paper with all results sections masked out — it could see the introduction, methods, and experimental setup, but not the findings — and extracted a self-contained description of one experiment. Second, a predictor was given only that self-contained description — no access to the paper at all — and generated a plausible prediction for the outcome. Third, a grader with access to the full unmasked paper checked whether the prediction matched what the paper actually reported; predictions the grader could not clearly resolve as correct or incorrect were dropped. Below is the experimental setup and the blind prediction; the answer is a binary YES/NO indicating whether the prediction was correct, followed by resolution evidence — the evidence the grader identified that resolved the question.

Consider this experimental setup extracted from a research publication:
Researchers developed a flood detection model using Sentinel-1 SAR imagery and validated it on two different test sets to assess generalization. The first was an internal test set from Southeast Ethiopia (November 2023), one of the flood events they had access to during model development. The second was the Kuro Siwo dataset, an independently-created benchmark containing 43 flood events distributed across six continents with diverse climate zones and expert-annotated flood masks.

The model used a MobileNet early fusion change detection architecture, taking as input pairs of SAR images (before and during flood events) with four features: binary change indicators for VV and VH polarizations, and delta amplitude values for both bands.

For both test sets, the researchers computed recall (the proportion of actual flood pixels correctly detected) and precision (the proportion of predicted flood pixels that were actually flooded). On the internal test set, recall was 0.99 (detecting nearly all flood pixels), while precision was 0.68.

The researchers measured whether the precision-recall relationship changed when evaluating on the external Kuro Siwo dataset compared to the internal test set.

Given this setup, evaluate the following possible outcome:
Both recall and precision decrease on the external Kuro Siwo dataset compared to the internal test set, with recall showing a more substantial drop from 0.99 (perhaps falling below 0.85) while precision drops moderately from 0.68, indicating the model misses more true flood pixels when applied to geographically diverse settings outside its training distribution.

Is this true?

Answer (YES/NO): NO